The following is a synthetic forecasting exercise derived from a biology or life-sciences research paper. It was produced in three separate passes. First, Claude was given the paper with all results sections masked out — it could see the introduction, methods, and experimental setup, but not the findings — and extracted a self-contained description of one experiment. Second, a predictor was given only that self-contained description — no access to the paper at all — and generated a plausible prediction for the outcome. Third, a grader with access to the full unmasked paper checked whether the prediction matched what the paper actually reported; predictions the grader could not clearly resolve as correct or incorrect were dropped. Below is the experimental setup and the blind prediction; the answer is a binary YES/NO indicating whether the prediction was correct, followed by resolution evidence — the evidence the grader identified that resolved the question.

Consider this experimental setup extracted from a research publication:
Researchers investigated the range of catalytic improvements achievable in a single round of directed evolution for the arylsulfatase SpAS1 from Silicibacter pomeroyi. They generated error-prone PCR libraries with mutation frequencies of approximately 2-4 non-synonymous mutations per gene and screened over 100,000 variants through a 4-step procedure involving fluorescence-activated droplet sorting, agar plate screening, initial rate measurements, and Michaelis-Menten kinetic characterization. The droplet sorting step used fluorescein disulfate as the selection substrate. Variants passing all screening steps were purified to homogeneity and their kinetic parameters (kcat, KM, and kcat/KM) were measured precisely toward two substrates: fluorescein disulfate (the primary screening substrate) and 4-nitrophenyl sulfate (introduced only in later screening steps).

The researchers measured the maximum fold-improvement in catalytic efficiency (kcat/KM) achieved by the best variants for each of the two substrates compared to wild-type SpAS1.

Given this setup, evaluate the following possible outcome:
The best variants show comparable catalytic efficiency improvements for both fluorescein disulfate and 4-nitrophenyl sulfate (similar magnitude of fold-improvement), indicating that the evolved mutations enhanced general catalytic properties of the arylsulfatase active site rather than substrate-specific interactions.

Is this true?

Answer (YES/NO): NO